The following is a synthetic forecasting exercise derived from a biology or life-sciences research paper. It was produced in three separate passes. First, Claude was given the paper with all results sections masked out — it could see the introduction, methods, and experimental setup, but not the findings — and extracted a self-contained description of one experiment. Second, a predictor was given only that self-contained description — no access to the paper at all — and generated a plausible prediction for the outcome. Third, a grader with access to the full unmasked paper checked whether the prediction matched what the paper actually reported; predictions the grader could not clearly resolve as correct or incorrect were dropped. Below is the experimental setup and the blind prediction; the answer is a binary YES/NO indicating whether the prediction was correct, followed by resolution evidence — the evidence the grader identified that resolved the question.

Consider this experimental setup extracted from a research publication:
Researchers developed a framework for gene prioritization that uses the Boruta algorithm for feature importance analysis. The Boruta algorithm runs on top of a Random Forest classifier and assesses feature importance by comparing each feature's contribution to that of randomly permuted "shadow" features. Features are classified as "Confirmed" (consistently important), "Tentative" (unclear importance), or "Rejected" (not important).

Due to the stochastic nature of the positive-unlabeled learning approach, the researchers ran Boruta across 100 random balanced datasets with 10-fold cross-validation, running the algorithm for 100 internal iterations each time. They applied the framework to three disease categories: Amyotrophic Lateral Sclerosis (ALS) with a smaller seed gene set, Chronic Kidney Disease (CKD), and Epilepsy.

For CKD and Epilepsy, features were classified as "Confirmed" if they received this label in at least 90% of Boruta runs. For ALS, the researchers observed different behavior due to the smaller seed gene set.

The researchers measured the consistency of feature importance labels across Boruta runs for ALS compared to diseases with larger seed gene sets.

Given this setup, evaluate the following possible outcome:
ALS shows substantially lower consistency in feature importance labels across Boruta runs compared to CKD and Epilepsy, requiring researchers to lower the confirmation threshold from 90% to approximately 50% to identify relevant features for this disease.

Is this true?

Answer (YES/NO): NO